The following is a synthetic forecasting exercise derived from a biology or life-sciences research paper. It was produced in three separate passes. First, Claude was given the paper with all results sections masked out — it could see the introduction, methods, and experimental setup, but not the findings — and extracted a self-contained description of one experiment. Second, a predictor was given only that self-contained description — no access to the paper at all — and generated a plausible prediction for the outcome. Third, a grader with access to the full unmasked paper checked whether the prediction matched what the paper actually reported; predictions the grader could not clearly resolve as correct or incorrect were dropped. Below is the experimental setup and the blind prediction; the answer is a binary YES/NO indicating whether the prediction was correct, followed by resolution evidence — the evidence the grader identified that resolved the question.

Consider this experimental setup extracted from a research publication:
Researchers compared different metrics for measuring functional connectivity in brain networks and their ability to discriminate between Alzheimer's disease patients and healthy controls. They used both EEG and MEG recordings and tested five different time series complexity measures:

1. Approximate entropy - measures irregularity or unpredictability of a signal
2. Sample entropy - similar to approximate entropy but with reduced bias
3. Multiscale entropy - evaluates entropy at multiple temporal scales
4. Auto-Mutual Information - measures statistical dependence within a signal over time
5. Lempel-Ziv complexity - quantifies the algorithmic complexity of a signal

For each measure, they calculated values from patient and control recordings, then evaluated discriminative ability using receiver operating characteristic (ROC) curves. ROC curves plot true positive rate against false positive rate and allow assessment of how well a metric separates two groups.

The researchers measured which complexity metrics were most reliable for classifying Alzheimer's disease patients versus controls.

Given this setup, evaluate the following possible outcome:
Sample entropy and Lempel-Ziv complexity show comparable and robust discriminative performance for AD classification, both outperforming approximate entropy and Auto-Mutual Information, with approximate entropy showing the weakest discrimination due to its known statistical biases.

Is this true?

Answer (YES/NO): NO